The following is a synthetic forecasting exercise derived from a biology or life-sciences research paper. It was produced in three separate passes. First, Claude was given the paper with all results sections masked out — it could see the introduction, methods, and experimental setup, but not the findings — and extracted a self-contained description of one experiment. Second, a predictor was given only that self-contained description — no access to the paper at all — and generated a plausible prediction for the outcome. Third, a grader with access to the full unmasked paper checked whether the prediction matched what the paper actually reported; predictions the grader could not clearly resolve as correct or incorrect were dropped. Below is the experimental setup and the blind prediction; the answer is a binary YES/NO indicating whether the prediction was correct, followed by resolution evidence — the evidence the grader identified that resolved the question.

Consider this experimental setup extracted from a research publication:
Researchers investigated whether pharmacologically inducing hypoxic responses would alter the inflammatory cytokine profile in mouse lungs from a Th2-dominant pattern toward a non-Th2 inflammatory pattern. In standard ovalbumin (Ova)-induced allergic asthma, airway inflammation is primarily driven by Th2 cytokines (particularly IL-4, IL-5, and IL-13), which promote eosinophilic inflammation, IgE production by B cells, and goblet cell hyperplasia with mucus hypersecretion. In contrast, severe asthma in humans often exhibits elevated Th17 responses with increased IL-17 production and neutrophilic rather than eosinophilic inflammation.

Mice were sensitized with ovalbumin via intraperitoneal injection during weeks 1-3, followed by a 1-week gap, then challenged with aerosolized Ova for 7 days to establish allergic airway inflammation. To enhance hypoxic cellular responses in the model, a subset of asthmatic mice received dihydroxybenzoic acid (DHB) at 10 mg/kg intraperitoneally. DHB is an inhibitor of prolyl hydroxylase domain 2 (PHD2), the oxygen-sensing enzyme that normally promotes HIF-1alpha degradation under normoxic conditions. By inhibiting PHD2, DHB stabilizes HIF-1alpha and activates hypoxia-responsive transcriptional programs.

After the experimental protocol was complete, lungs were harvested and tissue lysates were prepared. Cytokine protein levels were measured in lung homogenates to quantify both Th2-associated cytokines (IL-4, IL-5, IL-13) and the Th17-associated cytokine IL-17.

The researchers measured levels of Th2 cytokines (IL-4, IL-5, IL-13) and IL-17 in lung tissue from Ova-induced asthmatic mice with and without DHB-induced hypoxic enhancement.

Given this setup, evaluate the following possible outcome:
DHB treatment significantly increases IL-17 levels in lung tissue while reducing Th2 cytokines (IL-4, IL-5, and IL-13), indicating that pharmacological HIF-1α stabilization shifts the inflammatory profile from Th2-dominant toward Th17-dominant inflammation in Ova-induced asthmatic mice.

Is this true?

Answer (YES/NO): NO